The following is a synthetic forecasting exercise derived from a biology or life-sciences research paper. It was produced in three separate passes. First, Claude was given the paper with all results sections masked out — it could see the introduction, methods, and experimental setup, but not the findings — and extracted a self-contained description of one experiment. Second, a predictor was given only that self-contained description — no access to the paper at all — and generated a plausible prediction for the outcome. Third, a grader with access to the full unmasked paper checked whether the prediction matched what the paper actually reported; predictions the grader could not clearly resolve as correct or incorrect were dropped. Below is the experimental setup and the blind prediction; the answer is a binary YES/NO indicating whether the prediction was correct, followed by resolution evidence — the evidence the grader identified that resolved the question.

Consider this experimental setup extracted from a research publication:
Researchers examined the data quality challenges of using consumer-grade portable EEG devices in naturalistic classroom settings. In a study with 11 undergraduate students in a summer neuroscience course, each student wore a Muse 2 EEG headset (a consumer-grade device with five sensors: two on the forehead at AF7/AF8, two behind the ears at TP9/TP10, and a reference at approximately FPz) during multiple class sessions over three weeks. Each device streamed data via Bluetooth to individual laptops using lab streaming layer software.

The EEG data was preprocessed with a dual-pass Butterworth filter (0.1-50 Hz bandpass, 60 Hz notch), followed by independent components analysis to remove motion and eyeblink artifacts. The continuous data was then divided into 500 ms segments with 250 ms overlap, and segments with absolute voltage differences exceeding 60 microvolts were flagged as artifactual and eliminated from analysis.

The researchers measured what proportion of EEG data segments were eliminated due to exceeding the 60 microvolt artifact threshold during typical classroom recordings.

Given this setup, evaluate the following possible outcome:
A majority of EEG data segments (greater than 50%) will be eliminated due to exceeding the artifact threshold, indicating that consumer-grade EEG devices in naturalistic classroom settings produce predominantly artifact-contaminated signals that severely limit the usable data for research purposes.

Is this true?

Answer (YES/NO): NO